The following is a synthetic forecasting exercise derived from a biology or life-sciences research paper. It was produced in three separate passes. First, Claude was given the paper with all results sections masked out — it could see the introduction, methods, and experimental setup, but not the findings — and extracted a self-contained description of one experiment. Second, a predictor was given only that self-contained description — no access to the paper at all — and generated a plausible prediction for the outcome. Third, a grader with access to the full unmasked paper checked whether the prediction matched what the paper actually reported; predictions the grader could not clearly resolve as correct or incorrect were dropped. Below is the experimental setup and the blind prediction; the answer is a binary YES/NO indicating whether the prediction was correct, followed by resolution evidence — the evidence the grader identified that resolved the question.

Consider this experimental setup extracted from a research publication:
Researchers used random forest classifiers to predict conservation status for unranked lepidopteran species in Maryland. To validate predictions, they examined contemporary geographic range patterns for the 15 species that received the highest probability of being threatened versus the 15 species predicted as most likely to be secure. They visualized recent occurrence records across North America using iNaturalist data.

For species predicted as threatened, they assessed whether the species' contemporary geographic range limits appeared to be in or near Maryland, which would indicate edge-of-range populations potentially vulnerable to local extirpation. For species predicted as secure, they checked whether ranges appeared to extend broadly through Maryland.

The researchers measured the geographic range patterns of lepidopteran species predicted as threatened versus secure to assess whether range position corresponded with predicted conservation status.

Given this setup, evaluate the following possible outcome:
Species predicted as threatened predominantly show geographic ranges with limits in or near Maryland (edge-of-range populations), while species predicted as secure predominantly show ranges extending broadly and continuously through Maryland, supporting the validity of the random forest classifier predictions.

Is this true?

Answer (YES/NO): YES